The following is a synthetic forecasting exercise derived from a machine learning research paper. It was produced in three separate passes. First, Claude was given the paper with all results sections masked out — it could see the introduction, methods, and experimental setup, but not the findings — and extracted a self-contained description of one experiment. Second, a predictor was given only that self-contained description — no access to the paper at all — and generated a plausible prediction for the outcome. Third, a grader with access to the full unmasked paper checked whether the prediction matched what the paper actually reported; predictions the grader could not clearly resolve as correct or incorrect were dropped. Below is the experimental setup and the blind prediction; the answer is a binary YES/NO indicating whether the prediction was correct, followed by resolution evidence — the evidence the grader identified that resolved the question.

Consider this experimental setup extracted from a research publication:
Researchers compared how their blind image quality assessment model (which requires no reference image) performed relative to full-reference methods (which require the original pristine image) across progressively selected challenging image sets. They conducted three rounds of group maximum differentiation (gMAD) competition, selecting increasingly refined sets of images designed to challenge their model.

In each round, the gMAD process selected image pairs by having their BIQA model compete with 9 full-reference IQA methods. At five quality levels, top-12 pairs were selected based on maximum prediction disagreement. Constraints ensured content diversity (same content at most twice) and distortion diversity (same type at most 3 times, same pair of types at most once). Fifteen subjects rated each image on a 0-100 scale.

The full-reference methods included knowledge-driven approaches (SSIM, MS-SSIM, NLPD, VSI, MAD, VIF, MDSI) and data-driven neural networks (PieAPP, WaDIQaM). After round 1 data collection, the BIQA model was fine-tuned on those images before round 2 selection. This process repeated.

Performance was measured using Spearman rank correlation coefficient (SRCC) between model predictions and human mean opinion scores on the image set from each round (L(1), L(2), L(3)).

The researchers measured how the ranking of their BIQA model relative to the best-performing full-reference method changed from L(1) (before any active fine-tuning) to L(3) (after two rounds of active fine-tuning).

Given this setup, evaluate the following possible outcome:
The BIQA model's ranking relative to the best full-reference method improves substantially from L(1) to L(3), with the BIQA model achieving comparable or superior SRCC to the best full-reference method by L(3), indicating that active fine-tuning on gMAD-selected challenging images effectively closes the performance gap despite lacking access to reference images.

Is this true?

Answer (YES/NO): YES